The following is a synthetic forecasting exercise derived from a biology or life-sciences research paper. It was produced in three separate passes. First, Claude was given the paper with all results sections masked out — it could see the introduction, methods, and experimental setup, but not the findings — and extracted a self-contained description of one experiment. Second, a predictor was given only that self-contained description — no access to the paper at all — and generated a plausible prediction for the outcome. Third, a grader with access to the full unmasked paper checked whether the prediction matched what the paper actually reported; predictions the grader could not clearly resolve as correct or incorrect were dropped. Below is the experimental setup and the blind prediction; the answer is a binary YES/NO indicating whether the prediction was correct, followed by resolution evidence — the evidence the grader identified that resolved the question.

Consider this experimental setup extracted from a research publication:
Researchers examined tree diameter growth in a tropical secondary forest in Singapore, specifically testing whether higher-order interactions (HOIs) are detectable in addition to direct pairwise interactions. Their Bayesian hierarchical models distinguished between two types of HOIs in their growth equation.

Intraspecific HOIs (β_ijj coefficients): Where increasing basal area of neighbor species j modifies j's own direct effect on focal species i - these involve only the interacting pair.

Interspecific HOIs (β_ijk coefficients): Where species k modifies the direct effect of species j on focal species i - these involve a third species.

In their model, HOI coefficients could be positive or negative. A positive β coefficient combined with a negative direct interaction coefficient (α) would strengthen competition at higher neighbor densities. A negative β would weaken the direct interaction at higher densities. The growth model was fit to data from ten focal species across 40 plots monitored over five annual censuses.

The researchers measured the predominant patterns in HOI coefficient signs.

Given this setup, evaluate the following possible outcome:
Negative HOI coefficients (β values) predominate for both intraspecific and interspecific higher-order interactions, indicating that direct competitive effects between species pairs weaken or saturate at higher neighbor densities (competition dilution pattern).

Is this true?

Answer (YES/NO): NO